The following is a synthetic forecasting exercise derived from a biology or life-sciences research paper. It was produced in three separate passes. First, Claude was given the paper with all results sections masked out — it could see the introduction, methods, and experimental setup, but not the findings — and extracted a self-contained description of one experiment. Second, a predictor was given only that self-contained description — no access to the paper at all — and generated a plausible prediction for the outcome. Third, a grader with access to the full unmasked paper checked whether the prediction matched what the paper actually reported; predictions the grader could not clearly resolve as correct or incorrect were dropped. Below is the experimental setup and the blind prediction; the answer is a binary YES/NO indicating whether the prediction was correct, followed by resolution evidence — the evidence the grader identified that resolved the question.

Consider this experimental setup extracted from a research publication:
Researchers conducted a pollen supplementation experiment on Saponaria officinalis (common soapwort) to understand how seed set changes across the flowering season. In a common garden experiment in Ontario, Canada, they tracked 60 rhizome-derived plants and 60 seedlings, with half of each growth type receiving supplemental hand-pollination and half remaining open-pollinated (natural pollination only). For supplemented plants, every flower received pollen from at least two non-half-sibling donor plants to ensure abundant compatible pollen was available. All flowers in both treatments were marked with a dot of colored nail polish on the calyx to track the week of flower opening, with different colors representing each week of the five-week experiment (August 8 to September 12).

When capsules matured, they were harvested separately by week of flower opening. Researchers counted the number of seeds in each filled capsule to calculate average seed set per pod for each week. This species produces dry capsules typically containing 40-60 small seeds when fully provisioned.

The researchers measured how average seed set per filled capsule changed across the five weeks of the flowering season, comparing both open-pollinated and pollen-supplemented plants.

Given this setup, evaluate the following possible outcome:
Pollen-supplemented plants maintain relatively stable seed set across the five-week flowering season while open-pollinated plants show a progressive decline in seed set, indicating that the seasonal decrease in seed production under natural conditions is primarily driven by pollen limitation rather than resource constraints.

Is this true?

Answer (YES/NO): NO